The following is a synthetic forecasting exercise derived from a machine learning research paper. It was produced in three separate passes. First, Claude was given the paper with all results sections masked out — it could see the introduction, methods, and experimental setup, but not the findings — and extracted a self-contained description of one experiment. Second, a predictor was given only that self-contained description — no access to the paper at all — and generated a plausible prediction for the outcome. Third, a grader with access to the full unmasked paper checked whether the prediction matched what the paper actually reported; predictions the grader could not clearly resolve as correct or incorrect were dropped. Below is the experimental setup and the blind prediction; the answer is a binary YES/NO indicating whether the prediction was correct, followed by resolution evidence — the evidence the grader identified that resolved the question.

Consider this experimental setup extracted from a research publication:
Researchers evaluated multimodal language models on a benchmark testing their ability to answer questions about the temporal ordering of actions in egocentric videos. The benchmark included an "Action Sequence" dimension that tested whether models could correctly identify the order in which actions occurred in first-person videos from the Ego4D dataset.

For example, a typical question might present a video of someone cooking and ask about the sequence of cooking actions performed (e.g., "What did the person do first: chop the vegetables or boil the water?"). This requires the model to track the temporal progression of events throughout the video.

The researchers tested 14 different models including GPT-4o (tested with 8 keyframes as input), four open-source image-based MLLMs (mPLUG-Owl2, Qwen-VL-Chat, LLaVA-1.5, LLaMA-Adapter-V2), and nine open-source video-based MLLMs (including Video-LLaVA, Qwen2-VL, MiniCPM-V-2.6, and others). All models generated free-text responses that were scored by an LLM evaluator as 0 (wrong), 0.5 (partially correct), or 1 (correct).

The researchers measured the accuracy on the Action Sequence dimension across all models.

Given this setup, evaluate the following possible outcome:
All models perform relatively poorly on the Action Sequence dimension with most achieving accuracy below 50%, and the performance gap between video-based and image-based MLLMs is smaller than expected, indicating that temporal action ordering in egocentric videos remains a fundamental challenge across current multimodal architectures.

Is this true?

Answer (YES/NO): YES